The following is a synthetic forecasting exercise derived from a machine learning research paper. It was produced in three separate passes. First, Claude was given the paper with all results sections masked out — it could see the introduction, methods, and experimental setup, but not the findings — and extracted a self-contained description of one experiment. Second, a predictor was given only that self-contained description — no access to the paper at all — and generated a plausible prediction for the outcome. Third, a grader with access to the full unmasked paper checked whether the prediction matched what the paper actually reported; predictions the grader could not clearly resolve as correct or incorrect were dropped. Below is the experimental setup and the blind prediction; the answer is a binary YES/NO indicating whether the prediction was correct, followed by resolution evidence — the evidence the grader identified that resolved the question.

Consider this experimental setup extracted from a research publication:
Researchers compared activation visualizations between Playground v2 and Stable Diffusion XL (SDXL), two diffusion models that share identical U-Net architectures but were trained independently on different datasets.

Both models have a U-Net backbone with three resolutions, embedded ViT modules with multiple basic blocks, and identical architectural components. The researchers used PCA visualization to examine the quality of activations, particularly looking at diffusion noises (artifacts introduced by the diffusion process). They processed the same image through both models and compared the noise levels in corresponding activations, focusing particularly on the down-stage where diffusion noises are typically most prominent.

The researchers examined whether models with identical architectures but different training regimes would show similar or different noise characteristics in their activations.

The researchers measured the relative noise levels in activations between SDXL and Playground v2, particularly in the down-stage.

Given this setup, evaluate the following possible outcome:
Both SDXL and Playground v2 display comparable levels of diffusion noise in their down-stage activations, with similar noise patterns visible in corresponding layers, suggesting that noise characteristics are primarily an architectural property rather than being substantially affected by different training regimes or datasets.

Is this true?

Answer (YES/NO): NO